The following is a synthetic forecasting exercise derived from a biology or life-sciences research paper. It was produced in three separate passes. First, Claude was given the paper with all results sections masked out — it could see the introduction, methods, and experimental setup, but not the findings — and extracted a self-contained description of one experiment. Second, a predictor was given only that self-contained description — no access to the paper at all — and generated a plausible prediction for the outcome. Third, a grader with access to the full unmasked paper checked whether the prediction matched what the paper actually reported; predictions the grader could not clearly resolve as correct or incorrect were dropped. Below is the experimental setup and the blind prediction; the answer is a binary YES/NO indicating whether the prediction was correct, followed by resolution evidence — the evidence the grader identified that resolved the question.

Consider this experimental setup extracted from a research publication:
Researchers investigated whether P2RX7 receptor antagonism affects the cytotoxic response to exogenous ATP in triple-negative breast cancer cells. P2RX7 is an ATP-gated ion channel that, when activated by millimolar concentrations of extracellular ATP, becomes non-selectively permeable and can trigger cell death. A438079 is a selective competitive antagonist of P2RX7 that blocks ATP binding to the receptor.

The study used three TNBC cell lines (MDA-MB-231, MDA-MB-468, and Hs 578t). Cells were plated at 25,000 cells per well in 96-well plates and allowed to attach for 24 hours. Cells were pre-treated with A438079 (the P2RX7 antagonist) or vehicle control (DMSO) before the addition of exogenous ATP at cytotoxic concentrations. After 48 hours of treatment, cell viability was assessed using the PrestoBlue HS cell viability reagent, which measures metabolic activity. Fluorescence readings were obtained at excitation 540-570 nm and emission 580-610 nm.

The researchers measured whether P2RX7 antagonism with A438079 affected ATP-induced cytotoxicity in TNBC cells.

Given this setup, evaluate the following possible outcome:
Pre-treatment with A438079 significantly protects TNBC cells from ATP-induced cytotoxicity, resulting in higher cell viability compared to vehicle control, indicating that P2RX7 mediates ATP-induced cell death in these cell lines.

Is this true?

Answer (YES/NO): YES